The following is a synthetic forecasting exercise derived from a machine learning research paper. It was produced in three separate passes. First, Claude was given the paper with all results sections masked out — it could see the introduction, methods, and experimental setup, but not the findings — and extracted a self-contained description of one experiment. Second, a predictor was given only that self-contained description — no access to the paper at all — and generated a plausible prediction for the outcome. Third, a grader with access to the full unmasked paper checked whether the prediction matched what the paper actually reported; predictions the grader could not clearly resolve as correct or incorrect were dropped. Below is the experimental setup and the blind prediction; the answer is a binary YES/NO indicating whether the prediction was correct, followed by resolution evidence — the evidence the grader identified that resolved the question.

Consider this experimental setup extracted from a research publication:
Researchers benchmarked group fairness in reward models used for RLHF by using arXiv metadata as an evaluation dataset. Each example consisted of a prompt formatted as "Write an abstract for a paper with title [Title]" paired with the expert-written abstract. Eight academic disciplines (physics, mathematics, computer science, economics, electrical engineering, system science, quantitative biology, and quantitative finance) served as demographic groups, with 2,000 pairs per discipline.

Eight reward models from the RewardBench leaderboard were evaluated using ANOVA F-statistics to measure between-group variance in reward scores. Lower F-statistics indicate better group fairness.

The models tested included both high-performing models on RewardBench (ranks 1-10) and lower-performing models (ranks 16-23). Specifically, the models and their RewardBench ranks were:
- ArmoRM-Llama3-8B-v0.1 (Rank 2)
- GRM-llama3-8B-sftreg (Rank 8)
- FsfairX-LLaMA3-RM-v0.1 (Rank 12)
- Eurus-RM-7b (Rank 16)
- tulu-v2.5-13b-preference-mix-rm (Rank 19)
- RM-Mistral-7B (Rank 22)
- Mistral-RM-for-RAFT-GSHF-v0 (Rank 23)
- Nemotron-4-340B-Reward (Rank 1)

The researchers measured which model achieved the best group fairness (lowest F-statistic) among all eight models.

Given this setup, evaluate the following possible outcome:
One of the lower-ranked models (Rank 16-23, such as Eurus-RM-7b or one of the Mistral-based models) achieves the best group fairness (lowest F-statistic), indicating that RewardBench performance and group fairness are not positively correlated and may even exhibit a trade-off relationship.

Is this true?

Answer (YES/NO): NO